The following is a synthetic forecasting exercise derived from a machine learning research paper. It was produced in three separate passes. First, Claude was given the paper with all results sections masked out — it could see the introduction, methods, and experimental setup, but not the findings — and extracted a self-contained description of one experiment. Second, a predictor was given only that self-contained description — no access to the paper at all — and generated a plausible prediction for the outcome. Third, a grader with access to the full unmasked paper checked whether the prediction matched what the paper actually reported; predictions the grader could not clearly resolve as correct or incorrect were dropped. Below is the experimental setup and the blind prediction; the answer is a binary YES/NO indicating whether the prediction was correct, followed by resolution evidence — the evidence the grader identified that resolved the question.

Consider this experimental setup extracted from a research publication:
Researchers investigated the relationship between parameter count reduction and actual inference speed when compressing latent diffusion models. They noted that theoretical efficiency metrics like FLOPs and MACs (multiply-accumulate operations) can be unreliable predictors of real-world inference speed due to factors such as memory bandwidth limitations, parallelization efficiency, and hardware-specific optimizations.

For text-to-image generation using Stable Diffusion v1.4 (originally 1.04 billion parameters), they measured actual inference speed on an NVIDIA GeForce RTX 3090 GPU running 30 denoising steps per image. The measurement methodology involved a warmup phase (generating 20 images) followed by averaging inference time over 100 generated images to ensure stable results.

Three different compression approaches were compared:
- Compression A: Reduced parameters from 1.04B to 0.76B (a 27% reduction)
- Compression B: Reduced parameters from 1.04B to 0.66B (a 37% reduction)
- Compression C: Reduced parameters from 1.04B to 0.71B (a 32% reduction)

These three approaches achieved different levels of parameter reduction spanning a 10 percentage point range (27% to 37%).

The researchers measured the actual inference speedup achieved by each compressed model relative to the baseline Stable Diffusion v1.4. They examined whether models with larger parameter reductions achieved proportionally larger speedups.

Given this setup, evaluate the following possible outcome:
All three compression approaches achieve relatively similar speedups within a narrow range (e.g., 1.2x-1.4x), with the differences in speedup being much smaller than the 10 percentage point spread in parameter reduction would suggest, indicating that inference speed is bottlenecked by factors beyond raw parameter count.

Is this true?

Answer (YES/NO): YES